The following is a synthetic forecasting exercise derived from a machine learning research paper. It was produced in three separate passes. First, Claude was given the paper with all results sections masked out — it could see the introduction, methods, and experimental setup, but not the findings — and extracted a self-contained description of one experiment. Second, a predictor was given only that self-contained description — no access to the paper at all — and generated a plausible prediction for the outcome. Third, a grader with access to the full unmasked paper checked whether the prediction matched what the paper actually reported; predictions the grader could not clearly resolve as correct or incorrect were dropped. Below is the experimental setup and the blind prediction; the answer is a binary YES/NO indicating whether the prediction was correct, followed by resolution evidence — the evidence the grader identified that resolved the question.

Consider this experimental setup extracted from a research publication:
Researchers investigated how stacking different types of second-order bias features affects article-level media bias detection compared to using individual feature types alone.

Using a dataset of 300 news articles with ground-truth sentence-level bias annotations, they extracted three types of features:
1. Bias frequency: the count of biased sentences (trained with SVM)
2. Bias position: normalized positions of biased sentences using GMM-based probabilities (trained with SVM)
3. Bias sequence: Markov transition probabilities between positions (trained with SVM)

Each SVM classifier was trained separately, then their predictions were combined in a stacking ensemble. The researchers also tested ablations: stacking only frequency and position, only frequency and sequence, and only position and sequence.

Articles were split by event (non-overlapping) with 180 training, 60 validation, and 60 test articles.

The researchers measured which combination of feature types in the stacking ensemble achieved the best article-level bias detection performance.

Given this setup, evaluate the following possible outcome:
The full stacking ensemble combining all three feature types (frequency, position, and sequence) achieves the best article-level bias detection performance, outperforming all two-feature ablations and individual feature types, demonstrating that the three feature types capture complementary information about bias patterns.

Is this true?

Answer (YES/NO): NO